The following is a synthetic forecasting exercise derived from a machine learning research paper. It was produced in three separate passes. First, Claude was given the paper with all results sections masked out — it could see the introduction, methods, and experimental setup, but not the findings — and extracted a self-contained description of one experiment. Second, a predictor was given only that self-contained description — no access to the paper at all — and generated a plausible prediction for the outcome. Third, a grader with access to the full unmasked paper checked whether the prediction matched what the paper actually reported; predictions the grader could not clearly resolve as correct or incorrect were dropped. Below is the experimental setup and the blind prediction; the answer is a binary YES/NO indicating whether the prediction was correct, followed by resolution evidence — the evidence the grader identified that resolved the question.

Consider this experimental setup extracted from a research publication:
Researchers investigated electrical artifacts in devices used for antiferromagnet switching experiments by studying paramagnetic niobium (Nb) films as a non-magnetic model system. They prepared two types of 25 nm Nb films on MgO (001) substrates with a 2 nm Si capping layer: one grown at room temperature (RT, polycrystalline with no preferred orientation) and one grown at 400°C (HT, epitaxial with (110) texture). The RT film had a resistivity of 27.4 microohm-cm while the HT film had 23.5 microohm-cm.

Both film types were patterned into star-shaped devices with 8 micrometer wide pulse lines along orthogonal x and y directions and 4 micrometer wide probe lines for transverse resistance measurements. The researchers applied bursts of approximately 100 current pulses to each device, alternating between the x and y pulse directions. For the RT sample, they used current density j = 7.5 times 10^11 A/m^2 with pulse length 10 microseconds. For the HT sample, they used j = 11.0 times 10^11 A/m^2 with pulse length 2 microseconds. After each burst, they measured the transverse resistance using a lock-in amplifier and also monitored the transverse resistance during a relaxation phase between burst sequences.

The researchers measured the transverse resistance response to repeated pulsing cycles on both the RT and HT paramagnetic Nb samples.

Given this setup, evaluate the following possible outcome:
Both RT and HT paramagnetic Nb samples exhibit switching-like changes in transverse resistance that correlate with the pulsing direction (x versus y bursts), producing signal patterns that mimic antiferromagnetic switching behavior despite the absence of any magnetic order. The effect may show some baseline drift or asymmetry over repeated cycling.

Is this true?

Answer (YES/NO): YES